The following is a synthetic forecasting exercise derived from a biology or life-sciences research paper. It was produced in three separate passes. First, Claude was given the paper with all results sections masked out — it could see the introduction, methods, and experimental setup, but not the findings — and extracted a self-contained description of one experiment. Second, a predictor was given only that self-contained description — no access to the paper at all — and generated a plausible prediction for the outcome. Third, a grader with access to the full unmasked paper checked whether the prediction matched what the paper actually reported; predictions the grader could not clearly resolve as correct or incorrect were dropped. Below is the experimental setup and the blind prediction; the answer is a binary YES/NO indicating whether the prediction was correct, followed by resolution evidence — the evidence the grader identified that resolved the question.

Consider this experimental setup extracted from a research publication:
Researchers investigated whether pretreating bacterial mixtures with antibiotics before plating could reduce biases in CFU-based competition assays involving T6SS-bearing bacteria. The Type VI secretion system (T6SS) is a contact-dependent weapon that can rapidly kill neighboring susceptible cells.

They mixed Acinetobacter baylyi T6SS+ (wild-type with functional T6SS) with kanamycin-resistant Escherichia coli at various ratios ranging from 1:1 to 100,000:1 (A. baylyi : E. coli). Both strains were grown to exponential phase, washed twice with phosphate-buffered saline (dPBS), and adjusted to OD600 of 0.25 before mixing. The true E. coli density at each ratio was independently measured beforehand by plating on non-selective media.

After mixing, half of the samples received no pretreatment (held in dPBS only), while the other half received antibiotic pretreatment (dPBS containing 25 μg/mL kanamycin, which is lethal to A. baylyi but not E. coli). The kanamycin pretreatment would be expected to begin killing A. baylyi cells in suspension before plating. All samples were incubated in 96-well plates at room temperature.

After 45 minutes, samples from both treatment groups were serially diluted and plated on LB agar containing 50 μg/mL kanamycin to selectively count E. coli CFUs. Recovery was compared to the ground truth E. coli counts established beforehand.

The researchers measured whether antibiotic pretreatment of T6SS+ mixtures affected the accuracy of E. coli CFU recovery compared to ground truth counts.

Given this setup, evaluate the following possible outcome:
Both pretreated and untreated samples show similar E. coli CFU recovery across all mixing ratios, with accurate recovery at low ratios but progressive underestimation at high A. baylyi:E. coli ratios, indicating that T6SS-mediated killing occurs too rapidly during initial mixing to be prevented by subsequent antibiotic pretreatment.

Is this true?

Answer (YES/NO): NO